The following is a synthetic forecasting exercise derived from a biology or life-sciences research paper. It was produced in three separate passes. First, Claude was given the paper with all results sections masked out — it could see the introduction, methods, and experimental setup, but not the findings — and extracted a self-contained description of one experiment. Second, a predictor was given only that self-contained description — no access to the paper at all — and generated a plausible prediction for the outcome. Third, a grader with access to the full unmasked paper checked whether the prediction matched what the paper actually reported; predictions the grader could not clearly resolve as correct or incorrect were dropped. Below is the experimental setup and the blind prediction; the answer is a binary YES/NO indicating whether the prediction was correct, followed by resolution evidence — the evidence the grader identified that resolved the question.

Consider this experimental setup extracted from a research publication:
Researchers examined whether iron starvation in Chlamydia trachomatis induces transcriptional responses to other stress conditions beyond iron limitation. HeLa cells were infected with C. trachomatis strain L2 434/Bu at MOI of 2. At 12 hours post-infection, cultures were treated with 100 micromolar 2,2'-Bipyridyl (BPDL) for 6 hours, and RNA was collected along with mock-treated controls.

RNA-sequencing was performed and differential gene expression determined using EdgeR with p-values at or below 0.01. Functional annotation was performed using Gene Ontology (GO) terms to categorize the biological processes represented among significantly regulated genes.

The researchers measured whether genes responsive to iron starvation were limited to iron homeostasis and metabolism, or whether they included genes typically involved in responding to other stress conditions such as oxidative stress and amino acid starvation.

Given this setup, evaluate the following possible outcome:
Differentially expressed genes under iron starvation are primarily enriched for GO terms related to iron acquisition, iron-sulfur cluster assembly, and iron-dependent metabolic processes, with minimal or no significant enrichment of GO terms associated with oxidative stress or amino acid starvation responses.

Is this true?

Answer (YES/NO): NO